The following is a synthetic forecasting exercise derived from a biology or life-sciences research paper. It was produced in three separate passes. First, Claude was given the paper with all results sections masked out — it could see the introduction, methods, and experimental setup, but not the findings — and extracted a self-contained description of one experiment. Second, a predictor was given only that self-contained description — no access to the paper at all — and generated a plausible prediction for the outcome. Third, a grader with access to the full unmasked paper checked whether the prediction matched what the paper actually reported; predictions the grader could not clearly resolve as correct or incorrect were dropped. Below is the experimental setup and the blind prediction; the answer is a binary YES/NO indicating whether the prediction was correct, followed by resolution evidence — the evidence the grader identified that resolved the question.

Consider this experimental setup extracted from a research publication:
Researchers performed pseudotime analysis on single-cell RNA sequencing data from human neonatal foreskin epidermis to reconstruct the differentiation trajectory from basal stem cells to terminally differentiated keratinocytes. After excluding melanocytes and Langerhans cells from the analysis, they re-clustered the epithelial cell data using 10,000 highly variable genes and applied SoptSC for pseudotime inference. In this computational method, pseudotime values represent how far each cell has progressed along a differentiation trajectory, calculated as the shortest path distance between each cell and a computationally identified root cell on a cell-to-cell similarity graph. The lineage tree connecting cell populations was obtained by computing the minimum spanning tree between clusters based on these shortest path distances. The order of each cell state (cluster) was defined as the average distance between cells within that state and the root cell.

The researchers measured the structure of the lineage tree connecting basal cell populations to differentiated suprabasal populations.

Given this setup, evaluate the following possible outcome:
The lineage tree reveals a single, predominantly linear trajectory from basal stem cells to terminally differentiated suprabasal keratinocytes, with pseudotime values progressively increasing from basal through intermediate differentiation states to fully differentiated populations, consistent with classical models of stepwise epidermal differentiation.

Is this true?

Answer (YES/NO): YES